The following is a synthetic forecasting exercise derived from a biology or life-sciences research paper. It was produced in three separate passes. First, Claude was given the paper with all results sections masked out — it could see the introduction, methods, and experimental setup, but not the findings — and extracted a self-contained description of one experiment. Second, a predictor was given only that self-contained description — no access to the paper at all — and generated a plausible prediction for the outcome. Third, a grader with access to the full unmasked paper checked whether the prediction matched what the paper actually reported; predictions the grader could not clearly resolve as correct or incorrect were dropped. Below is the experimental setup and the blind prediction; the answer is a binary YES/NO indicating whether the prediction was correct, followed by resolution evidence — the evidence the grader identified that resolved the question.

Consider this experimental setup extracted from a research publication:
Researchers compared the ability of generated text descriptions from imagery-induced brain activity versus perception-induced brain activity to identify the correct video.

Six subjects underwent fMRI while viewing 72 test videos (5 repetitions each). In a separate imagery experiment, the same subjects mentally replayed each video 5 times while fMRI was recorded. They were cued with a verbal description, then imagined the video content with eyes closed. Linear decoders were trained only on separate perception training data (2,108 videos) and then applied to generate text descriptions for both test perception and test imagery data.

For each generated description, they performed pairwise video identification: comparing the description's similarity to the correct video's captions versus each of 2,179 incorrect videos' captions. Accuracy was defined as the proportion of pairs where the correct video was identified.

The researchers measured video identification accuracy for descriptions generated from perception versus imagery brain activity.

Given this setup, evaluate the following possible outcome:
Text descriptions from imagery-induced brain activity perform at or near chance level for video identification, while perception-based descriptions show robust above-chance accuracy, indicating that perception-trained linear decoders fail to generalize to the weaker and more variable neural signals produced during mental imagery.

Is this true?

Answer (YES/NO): NO